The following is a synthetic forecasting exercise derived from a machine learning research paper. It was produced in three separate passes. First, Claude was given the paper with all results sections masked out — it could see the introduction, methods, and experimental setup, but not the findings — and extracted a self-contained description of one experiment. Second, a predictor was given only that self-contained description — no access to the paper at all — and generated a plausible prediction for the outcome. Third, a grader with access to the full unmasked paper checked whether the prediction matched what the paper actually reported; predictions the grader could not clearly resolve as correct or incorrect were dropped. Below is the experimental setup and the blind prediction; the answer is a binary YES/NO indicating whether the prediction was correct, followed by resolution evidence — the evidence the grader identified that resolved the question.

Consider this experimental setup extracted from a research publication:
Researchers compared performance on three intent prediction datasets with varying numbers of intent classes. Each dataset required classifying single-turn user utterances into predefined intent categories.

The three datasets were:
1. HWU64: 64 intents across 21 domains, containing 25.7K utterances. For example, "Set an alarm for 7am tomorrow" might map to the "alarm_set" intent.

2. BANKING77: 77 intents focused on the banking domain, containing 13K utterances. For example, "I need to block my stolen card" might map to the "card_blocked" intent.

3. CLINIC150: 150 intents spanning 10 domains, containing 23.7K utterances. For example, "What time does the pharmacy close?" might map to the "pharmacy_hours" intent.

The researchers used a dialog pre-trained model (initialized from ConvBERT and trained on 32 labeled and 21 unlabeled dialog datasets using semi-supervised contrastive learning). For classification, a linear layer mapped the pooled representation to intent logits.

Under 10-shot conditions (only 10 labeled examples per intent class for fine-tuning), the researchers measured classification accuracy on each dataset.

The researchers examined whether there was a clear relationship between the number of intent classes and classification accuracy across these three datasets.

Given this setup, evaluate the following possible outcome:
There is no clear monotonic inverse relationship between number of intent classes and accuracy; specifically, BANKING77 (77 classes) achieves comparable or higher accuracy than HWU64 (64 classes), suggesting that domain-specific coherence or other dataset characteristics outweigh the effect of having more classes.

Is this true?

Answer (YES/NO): NO